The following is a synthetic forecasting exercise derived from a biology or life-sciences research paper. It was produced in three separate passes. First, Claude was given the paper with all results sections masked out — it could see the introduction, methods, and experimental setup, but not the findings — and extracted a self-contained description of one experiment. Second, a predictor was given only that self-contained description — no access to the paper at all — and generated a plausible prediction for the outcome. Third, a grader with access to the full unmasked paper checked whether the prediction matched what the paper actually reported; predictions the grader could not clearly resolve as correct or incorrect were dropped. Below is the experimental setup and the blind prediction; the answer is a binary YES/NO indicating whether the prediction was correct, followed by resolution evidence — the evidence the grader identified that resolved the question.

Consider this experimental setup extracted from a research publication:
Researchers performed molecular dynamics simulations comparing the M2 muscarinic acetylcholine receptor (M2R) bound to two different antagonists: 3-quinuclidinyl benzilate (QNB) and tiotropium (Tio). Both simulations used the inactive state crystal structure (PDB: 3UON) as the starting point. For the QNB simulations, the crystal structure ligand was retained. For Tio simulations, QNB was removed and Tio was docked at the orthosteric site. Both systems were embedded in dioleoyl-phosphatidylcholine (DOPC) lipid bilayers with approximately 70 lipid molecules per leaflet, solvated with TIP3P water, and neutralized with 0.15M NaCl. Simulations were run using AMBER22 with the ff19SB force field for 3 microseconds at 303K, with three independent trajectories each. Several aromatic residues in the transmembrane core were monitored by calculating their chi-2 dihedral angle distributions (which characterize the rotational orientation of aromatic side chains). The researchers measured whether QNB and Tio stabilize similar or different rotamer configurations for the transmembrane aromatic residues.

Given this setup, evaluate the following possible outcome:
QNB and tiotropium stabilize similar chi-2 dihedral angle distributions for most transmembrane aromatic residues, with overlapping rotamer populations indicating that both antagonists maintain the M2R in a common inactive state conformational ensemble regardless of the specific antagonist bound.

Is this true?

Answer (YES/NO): YES